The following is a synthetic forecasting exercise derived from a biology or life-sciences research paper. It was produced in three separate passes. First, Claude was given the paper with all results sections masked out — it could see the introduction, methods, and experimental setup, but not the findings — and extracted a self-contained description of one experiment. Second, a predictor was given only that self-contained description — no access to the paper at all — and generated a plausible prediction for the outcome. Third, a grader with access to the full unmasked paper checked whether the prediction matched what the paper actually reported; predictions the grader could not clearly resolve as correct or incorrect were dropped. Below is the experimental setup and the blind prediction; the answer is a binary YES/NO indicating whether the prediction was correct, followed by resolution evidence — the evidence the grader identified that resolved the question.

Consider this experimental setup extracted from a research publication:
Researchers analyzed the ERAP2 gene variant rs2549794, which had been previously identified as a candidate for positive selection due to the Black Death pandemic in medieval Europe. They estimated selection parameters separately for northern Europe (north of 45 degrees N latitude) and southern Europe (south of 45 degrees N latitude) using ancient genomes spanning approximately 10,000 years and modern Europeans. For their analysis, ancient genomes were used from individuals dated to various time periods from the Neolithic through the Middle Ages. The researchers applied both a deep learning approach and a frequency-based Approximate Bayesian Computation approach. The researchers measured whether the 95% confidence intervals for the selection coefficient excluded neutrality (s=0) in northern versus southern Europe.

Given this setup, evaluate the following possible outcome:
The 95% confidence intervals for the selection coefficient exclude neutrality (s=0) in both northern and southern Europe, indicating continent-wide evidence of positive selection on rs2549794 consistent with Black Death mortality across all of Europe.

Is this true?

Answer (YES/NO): NO